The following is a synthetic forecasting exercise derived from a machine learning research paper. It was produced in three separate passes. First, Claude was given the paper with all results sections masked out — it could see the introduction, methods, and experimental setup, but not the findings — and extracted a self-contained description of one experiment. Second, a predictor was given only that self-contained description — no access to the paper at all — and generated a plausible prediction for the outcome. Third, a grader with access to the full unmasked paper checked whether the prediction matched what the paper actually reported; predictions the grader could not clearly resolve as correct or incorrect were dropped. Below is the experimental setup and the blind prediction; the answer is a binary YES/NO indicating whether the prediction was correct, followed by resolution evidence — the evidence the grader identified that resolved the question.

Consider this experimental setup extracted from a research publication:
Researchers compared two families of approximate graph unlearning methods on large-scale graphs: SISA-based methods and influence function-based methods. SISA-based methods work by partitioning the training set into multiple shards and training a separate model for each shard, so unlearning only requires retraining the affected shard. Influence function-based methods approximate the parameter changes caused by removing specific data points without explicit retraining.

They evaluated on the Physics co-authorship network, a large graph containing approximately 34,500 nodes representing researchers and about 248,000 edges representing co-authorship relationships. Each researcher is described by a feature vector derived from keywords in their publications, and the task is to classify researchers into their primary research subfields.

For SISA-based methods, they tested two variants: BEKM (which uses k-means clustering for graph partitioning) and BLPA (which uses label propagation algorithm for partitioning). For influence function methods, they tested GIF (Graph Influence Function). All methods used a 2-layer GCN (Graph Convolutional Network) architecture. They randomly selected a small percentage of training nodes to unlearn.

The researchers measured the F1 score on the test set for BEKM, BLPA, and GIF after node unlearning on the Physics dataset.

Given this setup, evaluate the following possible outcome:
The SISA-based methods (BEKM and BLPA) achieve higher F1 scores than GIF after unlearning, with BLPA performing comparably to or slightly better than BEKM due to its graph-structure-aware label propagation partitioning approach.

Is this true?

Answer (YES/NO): NO